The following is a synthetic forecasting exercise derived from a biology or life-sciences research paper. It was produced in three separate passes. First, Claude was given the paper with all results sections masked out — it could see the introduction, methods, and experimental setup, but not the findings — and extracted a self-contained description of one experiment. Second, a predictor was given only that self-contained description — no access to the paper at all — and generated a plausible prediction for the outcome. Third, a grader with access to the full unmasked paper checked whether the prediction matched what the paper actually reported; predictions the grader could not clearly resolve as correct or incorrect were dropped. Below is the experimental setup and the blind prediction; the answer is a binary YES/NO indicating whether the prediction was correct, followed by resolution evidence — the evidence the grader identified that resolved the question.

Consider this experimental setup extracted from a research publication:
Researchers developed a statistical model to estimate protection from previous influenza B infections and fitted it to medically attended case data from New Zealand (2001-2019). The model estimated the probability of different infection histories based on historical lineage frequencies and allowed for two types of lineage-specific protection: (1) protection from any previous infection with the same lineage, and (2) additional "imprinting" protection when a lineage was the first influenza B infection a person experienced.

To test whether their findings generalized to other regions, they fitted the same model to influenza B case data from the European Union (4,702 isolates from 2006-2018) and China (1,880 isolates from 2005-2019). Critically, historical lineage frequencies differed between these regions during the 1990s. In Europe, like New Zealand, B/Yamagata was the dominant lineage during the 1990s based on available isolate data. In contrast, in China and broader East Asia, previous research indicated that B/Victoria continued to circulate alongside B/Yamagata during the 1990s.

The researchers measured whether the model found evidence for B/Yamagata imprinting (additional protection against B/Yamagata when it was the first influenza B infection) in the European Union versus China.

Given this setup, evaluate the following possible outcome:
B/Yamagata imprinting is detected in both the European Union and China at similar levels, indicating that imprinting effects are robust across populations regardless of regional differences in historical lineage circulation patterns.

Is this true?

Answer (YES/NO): NO